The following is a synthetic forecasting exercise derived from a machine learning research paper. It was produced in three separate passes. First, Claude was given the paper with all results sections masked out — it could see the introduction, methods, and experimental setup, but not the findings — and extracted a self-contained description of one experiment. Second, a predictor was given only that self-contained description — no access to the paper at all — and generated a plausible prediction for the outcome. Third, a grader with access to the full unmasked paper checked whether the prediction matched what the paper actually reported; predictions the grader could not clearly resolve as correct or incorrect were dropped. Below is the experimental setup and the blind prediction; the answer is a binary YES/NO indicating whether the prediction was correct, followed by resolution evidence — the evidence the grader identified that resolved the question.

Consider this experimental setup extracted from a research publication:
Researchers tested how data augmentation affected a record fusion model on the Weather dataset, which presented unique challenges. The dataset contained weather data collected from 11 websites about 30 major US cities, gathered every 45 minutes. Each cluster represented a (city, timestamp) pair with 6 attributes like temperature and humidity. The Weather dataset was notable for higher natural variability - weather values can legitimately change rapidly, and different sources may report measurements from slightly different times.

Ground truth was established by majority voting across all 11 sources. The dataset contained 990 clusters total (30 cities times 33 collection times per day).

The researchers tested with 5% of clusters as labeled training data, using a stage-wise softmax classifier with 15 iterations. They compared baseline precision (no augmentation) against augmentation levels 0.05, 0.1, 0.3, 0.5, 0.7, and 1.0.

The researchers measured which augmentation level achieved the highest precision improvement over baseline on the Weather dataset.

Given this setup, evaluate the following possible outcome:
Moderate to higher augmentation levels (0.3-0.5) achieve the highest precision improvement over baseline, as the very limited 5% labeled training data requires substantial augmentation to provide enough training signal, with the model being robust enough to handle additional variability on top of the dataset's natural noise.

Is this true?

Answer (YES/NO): NO